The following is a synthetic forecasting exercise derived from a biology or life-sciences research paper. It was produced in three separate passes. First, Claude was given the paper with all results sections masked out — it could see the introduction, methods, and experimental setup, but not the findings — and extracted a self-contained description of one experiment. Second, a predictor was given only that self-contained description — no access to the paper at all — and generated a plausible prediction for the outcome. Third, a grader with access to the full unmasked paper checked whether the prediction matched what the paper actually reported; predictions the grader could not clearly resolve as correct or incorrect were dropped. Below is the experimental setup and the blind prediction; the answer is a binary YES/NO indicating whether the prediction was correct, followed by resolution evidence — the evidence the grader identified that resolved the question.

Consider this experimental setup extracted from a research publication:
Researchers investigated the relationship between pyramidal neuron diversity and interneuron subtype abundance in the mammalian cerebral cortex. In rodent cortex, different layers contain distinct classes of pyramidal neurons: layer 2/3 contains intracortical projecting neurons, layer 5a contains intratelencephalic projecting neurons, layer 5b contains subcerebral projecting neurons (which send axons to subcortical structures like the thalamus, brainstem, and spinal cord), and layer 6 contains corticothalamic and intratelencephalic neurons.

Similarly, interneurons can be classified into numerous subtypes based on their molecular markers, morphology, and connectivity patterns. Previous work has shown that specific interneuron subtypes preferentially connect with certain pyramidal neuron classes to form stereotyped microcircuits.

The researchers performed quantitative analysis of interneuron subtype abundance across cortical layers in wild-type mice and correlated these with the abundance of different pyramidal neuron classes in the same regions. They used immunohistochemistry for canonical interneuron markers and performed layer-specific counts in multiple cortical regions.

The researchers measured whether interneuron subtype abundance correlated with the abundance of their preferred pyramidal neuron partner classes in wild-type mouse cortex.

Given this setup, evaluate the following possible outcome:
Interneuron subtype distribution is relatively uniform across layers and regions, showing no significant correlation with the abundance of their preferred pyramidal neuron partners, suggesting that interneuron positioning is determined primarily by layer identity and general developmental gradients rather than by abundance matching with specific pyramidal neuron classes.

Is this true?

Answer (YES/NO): NO